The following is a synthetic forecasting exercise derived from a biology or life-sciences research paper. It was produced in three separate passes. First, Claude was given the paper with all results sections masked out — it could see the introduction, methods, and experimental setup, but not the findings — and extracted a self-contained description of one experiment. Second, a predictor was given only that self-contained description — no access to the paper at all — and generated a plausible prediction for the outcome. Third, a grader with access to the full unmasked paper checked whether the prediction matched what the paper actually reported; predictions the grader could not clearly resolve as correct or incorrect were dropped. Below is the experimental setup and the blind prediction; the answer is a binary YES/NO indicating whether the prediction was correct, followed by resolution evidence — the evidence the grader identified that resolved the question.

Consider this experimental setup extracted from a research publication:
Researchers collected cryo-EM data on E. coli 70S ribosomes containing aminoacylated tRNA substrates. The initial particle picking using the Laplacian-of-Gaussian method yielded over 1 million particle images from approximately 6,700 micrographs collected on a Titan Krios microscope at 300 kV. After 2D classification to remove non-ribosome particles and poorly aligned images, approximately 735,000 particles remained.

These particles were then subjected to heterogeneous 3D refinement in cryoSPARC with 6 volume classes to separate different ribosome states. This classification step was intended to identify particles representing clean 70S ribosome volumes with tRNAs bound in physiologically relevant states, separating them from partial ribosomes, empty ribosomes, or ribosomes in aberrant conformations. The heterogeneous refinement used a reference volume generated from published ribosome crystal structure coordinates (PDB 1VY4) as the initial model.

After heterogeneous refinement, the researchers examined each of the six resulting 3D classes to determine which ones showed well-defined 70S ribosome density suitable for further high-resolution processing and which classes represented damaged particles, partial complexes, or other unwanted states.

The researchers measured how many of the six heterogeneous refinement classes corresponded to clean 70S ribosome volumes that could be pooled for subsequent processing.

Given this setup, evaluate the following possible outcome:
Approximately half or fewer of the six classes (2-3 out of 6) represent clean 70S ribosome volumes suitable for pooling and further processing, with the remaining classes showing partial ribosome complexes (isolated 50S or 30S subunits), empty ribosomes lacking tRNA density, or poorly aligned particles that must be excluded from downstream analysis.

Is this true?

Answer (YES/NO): YES